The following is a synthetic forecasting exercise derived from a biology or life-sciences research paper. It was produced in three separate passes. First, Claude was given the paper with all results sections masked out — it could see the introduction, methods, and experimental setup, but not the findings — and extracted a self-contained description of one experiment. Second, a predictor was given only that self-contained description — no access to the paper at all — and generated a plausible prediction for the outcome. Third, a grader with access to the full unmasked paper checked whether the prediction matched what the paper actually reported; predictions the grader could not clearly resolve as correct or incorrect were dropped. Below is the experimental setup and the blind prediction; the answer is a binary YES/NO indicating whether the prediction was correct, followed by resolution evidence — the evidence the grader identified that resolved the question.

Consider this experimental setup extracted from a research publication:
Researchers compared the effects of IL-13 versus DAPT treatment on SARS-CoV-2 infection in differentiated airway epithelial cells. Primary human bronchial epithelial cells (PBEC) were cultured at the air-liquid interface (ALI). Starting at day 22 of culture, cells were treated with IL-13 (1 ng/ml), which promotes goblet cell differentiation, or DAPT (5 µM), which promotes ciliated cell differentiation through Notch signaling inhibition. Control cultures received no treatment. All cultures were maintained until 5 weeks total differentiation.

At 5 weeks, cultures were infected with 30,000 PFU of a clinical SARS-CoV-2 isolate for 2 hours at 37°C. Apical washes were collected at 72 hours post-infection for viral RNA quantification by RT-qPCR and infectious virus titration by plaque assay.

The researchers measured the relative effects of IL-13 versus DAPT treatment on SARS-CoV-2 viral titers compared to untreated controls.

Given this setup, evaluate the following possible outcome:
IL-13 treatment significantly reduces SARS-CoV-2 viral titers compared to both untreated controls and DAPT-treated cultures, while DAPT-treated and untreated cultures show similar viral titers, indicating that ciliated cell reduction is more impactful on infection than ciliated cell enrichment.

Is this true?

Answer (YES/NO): NO